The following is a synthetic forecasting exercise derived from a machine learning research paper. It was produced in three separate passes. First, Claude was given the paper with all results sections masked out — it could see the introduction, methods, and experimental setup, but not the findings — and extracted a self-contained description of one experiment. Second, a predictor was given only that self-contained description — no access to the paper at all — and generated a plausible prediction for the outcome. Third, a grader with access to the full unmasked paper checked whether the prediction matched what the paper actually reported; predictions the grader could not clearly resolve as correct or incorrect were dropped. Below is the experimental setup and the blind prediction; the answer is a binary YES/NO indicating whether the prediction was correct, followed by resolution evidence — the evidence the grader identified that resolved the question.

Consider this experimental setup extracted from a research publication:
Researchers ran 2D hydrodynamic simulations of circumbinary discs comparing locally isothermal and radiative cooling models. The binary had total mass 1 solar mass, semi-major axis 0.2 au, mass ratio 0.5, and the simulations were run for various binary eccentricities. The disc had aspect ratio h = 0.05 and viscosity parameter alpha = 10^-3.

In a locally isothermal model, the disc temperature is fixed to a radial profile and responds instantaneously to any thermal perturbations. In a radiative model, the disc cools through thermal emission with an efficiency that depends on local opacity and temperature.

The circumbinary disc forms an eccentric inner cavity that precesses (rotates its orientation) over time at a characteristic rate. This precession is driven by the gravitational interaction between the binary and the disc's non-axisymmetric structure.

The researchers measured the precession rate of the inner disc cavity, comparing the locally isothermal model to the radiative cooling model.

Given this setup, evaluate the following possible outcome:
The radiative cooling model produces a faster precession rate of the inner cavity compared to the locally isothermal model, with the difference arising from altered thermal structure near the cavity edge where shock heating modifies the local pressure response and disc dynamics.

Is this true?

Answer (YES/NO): NO